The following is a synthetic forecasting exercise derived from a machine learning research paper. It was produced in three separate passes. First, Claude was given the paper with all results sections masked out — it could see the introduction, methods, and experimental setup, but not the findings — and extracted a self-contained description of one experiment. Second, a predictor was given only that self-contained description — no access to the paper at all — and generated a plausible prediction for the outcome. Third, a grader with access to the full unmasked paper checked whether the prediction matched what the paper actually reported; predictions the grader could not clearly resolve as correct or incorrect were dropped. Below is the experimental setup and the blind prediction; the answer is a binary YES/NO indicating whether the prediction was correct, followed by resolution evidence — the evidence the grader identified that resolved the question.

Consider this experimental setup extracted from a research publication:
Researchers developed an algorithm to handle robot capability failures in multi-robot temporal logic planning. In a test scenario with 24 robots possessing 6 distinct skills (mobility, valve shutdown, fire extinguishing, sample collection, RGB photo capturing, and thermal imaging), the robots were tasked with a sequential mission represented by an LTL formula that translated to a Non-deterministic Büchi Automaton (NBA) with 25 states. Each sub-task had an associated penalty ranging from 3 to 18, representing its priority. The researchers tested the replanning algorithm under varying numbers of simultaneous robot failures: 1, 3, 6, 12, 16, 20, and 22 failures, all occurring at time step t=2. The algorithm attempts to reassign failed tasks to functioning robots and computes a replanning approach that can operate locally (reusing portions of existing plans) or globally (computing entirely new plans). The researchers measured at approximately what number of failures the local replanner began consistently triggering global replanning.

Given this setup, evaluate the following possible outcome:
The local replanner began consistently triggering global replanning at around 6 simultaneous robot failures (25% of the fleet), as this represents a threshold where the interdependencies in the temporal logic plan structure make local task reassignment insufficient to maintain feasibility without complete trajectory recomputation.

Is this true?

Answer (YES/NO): NO